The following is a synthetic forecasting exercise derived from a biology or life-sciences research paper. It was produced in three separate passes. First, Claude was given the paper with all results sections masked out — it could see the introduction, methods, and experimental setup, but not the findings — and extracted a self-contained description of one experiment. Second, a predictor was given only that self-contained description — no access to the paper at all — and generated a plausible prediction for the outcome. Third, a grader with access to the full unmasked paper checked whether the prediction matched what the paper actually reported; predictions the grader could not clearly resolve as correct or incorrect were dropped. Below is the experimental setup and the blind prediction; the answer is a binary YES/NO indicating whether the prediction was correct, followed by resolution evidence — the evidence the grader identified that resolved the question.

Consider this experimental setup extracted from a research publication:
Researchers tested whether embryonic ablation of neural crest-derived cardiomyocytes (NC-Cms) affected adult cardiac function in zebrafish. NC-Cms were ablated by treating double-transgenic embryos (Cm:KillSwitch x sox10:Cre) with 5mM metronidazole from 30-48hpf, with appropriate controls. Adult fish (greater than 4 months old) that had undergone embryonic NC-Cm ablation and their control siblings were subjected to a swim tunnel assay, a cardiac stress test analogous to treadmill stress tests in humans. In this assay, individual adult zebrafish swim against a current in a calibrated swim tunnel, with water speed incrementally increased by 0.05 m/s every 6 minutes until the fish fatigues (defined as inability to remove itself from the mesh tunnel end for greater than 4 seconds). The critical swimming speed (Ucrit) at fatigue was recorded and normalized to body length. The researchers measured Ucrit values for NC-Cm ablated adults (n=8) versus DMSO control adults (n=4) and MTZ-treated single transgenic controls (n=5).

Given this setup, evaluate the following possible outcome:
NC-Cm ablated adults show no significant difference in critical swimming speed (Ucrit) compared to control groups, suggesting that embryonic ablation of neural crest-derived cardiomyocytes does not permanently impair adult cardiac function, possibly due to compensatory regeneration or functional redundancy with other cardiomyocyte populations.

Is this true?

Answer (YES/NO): NO